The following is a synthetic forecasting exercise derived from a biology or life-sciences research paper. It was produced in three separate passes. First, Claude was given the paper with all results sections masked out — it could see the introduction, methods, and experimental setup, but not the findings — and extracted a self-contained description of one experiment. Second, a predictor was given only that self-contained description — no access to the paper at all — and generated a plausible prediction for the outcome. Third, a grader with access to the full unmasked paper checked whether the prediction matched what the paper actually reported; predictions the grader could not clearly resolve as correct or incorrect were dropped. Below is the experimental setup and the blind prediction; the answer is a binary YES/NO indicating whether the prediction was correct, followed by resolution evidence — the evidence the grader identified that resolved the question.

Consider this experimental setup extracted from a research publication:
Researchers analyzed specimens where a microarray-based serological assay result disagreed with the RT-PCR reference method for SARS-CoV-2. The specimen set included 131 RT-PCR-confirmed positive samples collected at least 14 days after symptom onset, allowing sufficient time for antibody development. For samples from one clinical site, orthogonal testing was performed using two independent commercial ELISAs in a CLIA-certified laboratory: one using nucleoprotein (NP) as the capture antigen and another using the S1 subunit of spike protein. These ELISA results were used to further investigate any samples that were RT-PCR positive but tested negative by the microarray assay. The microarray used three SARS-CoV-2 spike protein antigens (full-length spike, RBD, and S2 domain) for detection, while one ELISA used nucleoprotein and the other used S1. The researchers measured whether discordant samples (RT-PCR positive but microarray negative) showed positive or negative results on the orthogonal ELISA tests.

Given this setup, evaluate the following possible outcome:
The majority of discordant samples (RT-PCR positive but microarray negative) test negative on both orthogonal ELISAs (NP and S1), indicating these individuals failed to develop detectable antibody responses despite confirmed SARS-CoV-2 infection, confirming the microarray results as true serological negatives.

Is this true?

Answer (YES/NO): YES